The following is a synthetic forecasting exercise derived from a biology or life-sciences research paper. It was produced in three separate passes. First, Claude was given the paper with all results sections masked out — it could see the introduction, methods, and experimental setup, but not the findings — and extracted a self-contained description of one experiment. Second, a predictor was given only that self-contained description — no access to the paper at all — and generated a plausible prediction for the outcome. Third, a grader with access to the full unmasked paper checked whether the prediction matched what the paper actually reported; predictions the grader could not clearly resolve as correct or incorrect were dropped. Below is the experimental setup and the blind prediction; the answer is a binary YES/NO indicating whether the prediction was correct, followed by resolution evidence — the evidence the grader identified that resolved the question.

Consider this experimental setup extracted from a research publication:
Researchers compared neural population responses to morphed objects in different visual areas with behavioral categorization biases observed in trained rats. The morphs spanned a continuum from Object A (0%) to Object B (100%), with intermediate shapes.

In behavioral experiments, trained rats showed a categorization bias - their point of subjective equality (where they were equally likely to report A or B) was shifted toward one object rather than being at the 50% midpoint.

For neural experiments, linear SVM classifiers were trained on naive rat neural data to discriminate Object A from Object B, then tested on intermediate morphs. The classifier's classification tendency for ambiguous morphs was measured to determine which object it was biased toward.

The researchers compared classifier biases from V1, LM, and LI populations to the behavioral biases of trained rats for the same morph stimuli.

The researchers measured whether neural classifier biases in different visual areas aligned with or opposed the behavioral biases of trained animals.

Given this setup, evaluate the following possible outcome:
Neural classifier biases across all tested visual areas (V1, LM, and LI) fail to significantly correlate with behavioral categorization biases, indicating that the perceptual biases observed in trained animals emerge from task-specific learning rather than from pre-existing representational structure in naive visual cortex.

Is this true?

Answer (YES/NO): NO